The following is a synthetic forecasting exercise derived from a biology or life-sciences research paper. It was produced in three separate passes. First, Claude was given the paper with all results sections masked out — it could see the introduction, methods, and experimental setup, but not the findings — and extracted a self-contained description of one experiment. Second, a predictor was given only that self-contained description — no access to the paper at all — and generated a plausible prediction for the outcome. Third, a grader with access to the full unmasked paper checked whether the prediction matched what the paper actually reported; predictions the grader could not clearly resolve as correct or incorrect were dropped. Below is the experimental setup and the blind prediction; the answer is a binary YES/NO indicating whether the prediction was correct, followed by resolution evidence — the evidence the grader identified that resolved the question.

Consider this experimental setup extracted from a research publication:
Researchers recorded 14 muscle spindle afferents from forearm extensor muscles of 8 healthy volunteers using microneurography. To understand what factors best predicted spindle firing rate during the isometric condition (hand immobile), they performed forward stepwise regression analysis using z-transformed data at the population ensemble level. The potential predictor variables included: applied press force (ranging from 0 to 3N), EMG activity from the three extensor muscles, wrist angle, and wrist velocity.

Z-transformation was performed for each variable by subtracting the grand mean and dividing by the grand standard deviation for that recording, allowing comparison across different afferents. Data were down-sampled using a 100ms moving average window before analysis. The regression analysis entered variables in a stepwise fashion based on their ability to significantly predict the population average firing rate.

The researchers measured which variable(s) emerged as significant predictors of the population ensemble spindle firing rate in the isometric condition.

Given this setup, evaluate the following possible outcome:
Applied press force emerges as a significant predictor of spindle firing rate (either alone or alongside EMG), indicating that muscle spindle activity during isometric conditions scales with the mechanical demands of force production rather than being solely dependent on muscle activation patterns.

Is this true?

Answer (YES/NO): YES